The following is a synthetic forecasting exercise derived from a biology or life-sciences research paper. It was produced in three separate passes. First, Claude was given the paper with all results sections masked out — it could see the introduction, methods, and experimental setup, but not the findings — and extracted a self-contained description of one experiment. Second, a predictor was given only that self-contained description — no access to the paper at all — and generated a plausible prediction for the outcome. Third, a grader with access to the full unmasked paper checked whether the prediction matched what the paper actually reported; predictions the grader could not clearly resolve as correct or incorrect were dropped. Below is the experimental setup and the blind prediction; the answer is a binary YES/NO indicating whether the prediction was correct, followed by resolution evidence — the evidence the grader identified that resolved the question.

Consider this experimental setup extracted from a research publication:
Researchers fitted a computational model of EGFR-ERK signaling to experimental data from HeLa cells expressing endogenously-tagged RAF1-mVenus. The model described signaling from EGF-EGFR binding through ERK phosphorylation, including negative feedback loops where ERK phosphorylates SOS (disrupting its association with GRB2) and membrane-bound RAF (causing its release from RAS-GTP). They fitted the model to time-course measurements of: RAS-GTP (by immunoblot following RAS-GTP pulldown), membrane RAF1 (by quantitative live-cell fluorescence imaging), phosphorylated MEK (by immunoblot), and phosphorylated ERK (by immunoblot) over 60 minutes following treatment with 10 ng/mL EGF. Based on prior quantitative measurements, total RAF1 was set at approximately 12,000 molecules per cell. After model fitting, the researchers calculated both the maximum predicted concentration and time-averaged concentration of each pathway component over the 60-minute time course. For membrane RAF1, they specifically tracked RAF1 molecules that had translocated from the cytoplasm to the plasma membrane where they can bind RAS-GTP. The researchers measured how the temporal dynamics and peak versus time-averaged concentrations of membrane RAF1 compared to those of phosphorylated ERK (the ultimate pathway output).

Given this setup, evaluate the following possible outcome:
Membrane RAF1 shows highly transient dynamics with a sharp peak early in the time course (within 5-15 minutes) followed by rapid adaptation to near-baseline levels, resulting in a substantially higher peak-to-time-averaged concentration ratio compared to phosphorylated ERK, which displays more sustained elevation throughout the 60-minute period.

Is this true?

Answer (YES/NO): YES